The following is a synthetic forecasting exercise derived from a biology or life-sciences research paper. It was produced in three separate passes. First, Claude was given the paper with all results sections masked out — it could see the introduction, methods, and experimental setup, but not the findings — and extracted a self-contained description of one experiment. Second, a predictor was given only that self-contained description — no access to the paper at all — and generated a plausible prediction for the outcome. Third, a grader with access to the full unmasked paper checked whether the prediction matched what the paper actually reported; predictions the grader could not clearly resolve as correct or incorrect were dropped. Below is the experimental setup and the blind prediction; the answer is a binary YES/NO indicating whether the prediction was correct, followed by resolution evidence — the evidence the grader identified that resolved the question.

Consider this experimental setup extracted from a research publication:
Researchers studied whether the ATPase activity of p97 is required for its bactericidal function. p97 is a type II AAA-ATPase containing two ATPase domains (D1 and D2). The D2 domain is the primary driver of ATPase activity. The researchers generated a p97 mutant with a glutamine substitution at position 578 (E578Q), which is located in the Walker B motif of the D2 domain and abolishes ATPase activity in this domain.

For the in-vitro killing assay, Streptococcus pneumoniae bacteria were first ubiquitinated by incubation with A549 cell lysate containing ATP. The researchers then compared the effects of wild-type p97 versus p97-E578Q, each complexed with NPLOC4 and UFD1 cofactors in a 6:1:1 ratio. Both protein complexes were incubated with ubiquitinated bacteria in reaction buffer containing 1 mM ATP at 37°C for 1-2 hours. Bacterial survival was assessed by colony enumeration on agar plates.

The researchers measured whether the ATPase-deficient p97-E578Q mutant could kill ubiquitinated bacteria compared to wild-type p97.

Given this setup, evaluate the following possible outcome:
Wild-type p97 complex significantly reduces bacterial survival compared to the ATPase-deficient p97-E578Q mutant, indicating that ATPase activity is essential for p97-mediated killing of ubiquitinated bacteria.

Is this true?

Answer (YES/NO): YES